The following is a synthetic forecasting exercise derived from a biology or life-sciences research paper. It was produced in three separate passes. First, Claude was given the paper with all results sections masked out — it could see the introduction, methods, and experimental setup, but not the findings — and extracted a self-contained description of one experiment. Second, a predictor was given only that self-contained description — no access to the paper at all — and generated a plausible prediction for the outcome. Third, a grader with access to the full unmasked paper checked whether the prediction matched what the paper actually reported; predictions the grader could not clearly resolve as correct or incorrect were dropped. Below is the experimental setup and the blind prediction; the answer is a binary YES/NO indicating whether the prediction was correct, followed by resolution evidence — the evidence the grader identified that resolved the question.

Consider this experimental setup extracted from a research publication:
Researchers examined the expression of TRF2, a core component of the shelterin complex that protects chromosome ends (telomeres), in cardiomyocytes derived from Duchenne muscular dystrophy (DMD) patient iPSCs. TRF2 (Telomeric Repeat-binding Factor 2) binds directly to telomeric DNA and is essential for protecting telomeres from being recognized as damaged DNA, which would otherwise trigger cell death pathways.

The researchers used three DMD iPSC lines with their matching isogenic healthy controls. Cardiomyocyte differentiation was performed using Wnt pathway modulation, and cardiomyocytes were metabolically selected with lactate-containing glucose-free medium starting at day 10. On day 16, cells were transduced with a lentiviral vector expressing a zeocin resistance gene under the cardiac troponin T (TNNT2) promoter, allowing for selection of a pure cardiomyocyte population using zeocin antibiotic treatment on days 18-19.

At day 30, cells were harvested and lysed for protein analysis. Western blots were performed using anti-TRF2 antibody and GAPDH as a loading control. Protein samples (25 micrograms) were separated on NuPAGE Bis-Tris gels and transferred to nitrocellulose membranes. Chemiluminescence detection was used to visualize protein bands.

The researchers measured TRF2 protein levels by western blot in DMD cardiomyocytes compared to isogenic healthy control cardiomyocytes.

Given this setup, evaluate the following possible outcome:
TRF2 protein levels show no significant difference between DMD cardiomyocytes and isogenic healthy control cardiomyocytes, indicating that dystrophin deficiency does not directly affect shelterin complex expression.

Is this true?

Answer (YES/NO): NO